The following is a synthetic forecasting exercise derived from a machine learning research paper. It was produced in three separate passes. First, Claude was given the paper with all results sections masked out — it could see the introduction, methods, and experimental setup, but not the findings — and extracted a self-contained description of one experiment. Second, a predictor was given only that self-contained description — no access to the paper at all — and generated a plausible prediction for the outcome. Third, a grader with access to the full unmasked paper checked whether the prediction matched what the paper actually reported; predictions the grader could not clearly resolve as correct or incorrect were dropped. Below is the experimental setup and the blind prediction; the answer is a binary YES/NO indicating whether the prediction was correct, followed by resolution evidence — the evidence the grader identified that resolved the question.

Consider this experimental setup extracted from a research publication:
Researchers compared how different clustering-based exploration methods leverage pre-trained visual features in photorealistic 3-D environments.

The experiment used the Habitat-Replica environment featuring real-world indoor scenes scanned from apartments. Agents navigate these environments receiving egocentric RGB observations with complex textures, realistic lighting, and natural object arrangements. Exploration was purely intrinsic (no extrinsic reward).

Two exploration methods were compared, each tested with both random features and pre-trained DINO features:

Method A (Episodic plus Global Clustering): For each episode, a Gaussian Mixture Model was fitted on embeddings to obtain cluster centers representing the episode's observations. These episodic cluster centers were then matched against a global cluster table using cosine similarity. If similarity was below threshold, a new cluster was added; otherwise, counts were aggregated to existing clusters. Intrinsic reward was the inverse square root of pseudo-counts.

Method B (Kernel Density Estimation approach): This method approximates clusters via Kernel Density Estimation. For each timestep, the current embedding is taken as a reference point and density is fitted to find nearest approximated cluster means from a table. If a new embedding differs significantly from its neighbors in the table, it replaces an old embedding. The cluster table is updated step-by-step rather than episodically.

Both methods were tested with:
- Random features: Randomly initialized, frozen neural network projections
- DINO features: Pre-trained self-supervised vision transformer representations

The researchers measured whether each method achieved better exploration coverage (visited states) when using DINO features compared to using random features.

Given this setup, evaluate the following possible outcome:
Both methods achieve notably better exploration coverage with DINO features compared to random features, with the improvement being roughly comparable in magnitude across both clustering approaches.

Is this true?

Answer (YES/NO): NO